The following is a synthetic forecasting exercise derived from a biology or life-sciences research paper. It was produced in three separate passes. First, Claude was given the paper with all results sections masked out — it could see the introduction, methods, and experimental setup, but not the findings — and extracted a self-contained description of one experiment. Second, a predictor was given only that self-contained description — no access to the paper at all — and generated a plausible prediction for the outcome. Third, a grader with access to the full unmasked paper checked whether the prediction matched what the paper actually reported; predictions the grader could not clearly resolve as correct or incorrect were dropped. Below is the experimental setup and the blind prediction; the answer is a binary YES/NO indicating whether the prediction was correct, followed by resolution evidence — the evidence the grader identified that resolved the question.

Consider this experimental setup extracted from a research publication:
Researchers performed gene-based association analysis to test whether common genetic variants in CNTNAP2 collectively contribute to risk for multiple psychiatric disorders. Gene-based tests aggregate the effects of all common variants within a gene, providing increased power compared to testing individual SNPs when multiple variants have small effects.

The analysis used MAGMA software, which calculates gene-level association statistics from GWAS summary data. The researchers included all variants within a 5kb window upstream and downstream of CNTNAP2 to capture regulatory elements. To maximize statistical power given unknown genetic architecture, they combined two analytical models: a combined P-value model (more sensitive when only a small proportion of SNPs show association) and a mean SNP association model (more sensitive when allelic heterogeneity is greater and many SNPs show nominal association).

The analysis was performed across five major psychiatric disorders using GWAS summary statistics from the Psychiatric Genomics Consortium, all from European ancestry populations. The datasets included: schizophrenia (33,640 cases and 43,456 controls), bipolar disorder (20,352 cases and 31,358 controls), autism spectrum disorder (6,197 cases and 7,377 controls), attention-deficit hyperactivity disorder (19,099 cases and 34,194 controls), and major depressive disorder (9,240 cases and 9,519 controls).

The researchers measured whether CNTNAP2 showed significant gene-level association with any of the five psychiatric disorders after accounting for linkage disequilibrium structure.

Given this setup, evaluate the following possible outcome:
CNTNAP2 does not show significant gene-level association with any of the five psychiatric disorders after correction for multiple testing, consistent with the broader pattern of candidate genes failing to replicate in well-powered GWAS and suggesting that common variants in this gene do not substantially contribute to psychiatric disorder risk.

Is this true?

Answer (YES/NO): YES